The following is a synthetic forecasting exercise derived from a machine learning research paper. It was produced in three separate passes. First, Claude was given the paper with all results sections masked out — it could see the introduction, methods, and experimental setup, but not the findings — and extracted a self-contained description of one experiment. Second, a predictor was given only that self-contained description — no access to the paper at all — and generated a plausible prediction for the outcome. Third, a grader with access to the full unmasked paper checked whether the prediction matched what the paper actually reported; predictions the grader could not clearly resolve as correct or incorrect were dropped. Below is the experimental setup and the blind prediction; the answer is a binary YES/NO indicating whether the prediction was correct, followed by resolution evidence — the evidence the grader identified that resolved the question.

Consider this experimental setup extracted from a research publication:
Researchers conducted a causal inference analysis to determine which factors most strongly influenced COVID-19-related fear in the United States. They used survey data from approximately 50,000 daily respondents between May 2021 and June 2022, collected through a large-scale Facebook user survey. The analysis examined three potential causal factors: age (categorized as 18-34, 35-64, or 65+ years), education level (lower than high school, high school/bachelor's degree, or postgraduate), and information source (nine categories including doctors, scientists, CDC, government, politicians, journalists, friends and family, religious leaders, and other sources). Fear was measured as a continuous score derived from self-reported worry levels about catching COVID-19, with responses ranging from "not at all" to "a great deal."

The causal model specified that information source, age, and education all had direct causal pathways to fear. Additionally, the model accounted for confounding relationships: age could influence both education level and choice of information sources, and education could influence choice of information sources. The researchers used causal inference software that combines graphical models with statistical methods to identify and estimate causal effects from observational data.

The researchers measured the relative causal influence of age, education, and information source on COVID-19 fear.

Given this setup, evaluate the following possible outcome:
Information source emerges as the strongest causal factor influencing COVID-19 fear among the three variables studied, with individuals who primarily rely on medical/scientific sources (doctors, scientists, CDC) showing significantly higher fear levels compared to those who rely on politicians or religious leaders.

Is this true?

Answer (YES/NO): NO